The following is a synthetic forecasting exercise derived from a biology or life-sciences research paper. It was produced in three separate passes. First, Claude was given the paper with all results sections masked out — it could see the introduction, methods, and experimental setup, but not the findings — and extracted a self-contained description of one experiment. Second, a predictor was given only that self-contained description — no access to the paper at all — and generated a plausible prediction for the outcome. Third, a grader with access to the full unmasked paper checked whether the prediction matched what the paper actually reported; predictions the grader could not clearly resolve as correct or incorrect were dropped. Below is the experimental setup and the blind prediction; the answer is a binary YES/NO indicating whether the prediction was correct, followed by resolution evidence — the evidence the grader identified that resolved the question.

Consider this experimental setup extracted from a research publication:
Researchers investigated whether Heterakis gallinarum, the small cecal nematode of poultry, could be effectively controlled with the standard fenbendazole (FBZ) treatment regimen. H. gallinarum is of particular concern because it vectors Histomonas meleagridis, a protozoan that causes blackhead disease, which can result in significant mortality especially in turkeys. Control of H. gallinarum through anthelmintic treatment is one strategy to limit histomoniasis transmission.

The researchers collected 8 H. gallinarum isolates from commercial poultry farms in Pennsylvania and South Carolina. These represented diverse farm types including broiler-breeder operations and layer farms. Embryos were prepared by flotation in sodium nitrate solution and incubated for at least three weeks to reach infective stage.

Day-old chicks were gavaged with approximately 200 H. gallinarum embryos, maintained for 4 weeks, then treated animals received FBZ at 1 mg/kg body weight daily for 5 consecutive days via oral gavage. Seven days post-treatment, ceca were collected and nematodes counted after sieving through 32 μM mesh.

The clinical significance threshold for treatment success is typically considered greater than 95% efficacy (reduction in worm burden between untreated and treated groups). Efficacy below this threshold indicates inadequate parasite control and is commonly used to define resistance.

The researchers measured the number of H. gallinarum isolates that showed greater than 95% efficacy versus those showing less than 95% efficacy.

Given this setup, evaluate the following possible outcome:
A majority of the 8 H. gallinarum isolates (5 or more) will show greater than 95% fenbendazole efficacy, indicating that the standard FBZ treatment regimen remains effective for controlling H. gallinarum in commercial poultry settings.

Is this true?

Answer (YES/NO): NO